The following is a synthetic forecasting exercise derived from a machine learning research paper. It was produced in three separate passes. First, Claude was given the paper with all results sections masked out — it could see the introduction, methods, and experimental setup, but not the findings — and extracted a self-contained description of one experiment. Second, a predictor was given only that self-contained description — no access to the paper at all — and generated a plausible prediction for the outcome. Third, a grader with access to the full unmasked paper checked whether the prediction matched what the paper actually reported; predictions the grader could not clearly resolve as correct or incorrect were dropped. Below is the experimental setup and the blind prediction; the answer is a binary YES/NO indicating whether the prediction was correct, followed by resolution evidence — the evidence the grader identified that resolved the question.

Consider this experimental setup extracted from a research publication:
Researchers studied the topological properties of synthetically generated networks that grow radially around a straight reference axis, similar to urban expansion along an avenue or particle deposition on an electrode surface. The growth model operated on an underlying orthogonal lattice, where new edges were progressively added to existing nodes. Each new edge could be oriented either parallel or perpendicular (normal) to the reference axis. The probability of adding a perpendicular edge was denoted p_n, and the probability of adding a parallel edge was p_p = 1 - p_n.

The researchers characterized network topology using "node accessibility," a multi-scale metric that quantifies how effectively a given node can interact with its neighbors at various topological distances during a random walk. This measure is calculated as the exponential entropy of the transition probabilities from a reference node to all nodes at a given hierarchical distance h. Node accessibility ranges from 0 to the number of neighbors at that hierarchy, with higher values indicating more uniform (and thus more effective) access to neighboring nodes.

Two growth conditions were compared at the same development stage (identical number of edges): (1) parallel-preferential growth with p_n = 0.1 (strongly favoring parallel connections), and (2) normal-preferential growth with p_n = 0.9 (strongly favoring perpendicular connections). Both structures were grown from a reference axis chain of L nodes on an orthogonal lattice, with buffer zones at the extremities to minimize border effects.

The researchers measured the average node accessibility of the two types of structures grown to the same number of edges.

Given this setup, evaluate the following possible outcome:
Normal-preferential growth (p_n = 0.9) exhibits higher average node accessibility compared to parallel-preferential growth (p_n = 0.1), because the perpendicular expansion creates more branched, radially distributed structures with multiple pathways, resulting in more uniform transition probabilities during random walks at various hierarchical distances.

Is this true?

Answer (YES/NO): NO